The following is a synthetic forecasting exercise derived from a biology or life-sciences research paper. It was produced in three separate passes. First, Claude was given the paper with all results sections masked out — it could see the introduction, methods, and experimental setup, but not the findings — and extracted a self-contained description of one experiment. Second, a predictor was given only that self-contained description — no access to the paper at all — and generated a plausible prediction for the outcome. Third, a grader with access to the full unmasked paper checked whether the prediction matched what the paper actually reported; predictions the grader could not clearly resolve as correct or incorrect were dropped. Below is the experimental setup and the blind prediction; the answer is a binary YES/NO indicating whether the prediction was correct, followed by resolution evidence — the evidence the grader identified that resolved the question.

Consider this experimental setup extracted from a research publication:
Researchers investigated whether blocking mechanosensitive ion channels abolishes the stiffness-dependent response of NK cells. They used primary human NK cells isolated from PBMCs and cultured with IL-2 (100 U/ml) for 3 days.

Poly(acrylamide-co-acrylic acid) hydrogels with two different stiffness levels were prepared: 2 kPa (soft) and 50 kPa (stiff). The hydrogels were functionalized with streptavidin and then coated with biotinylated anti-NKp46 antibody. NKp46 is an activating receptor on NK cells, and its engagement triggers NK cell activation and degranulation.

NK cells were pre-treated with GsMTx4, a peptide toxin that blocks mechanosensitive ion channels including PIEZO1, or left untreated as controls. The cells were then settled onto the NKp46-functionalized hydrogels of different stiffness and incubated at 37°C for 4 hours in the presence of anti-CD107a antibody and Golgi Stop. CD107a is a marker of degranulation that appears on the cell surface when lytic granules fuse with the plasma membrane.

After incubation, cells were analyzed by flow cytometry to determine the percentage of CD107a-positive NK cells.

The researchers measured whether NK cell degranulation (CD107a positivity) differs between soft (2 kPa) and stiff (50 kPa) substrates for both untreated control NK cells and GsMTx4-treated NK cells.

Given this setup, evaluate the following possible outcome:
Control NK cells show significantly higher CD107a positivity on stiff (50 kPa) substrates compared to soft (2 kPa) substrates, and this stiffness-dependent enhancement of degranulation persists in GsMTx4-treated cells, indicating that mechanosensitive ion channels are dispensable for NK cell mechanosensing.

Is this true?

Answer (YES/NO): NO